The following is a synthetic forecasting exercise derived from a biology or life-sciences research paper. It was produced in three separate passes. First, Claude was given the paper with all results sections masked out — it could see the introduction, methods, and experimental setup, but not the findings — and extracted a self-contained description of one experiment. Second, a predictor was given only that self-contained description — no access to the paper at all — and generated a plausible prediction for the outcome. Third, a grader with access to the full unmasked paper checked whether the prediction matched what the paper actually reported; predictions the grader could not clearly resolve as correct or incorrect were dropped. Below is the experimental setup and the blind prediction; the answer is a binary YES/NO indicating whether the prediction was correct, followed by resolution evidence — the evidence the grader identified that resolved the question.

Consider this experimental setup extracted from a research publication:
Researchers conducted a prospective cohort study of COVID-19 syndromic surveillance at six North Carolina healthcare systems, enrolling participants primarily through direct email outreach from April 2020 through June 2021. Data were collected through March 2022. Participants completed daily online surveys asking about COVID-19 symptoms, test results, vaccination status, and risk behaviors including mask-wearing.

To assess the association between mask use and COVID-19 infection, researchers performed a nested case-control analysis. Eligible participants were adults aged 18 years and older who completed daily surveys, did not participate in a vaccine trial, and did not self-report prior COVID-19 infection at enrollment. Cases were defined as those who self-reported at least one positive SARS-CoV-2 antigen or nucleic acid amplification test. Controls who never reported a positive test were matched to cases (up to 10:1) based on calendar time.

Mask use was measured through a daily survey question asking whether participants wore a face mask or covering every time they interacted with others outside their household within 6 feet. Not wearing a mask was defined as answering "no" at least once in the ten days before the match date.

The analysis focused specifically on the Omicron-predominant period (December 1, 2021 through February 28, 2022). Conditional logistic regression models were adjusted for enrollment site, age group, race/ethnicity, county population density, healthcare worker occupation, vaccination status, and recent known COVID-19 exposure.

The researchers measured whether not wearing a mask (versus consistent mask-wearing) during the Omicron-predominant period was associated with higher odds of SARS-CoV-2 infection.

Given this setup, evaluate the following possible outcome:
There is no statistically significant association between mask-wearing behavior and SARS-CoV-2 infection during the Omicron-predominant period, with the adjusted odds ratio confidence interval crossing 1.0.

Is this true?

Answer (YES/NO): NO